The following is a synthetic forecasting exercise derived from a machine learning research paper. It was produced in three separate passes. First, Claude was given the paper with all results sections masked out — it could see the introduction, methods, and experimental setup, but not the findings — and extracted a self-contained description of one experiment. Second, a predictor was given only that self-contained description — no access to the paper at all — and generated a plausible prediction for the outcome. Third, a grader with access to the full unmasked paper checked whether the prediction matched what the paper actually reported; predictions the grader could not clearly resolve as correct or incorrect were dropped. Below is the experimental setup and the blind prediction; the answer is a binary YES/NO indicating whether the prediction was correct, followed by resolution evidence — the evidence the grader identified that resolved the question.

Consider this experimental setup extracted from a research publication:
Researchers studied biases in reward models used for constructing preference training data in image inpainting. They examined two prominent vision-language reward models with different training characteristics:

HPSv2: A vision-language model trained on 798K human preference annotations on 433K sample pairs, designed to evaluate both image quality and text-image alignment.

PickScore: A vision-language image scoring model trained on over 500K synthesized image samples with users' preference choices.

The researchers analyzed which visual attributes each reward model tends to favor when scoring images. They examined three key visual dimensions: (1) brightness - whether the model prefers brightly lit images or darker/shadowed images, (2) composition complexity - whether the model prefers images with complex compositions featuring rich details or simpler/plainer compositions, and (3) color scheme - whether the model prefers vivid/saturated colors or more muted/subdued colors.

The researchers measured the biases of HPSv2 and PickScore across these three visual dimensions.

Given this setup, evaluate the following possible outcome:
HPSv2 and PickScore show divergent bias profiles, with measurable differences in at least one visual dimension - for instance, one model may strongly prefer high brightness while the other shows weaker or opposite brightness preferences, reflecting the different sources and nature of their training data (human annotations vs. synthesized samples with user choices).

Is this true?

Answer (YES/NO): YES